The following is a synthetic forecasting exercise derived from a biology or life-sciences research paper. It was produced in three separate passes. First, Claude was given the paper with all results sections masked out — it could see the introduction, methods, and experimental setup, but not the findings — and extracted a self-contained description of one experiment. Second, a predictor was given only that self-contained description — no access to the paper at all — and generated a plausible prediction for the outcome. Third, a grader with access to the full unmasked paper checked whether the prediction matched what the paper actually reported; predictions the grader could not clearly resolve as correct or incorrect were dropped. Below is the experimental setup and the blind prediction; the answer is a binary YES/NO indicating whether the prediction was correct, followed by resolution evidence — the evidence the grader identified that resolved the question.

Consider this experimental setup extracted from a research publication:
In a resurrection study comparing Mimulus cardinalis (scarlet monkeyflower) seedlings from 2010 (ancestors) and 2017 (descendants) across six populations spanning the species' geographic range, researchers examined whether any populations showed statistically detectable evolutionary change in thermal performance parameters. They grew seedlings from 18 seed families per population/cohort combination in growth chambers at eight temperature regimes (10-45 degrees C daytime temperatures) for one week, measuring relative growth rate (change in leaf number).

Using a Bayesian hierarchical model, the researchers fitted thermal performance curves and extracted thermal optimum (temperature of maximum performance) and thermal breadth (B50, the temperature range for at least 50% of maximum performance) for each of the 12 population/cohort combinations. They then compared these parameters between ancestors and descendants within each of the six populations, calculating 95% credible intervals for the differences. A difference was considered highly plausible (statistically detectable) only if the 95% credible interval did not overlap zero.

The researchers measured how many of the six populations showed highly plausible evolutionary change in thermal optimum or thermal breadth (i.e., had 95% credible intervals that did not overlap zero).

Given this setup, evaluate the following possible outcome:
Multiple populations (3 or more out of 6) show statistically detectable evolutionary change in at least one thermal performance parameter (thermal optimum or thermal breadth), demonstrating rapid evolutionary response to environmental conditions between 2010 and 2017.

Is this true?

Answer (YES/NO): NO